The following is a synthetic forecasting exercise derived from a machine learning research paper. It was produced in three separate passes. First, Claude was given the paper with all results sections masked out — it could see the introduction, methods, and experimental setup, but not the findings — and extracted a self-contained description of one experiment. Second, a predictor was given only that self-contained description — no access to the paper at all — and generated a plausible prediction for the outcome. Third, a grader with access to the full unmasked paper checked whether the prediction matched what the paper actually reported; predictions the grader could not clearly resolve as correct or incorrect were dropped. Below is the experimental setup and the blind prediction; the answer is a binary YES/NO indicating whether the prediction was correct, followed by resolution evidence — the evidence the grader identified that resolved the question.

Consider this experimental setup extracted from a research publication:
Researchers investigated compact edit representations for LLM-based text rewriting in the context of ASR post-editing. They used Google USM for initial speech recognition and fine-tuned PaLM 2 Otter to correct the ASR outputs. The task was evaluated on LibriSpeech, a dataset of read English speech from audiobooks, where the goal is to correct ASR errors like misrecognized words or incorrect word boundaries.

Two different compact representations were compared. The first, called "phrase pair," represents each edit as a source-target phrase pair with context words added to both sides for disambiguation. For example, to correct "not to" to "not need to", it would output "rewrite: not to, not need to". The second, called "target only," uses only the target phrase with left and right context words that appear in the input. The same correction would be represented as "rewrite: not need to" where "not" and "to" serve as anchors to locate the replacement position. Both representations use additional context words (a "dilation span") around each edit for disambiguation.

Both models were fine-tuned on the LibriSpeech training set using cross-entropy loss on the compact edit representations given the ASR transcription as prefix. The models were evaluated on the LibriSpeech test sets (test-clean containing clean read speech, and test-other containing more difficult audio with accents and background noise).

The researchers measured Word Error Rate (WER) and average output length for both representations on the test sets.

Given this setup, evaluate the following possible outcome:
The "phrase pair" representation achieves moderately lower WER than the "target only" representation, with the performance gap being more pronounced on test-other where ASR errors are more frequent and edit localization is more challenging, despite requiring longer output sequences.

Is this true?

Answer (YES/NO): NO